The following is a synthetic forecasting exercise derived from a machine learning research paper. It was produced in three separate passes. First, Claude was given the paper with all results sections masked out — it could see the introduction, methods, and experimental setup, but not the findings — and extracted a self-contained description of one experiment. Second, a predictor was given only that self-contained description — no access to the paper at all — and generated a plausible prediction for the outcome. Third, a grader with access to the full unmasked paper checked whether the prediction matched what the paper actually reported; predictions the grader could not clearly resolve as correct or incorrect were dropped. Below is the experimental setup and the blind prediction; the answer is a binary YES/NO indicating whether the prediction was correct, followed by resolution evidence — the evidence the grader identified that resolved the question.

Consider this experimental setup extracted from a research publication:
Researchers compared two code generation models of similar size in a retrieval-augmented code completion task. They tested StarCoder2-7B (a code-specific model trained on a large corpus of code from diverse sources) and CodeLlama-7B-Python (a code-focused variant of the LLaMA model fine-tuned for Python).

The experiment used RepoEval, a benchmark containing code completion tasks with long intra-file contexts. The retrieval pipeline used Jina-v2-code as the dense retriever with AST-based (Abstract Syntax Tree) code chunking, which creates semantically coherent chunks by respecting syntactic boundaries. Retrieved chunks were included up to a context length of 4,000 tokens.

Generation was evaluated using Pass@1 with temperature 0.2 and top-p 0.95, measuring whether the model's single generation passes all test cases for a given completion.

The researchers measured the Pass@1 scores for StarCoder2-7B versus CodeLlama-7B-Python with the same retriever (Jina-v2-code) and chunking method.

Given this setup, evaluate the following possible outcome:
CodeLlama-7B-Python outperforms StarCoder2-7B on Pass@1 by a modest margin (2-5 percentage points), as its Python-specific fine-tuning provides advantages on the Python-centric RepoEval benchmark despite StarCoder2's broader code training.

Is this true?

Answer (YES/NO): NO